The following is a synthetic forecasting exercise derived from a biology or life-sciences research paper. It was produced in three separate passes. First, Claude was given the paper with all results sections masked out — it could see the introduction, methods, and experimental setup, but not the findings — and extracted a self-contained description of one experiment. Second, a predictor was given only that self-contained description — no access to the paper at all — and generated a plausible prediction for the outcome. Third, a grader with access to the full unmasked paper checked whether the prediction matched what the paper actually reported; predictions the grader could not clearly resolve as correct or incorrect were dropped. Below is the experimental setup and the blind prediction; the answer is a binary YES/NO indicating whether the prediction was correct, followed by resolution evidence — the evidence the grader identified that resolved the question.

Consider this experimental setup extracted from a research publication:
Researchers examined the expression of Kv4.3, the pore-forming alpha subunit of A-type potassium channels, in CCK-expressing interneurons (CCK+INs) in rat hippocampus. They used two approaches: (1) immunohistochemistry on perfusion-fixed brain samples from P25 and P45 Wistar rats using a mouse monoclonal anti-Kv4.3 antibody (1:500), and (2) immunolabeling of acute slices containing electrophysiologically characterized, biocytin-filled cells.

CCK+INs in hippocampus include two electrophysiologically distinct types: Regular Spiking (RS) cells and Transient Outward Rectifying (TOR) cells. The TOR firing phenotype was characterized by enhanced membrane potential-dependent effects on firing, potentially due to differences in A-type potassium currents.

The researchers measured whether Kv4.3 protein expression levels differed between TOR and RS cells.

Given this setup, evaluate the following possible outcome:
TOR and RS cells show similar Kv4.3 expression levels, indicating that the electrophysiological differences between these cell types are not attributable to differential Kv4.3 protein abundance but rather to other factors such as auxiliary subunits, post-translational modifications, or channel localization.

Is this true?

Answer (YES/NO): NO